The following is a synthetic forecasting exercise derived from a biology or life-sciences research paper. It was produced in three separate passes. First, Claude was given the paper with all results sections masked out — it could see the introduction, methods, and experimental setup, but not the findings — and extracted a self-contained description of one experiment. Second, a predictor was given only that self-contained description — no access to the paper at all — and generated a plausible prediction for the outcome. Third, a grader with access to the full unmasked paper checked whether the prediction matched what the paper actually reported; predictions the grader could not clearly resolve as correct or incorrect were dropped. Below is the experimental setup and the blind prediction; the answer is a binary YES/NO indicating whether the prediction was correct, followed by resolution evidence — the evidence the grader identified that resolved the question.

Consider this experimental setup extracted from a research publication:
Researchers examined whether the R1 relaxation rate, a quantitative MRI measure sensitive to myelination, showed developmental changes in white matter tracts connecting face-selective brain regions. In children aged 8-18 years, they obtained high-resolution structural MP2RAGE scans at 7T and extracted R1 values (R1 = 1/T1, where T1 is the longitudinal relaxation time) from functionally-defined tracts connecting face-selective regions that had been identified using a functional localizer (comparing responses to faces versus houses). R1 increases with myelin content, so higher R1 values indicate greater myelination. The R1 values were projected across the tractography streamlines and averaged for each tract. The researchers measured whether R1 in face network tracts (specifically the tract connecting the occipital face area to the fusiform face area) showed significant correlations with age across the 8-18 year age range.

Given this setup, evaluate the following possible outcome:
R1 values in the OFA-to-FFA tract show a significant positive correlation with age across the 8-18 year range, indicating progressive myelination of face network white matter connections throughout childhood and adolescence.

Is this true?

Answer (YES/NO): YES